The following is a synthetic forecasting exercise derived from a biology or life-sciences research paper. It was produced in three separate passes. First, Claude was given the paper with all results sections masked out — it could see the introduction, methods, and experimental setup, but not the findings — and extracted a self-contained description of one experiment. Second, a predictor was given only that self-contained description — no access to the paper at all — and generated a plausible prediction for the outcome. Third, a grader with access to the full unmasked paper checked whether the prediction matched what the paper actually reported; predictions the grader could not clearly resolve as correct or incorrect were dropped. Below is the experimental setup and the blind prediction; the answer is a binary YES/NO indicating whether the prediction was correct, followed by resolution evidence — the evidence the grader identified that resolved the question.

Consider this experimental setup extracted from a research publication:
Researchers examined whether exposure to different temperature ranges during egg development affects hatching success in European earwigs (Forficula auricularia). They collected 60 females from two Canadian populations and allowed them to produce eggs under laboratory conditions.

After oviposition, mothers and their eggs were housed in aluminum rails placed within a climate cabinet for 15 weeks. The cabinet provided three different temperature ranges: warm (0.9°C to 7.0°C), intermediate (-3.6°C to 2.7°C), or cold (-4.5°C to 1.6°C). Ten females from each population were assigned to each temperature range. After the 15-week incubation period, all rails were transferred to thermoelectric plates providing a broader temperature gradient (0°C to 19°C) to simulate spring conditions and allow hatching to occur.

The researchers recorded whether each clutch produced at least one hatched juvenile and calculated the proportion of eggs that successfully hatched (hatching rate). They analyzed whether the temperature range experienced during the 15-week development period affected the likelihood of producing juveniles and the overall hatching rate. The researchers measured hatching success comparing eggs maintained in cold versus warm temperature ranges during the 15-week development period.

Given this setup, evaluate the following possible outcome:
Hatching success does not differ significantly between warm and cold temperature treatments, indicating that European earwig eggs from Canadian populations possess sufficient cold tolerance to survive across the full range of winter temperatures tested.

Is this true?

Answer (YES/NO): NO